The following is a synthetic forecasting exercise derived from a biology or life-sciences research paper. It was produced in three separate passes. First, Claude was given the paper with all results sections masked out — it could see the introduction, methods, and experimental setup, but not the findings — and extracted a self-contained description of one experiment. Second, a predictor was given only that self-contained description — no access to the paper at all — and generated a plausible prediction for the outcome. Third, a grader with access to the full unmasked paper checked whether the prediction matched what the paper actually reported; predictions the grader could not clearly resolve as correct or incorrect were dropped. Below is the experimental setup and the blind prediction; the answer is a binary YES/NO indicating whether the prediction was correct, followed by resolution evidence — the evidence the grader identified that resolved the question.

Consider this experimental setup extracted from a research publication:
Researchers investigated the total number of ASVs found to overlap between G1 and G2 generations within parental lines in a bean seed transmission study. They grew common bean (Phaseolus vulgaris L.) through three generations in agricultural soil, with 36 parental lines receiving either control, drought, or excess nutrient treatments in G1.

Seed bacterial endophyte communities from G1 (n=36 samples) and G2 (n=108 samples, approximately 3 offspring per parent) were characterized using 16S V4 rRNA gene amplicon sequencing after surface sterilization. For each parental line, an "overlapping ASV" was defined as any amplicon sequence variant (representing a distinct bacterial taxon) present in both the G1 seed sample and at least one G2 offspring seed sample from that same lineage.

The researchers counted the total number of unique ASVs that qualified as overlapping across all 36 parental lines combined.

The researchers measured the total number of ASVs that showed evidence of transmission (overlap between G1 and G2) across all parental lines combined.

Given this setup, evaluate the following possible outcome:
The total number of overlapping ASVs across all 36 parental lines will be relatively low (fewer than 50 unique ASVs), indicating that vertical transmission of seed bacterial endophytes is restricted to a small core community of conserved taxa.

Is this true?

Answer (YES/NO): NO